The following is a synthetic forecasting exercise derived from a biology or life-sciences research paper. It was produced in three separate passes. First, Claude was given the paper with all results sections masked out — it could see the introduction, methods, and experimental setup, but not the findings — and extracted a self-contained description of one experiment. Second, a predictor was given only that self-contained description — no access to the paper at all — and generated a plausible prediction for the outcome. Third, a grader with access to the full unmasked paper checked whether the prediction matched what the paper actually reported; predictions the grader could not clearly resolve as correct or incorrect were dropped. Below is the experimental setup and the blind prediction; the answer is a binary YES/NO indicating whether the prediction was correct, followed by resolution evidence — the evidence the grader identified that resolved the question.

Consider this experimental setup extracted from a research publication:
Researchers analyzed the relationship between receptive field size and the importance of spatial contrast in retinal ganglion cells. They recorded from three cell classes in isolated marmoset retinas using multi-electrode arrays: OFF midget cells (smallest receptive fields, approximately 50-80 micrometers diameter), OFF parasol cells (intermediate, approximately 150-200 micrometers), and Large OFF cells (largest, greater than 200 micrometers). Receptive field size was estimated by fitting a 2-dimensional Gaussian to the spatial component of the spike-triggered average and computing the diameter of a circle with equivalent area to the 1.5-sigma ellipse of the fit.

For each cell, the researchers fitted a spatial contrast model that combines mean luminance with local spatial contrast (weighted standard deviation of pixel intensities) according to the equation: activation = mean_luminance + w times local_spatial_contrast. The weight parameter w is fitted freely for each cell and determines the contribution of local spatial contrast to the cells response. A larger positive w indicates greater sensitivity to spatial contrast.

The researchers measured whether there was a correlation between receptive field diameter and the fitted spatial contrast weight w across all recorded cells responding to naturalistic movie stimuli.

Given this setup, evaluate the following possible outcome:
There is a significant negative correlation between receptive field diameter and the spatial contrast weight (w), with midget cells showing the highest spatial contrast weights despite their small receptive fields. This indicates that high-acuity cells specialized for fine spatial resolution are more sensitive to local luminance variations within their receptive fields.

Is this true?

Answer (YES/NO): NO